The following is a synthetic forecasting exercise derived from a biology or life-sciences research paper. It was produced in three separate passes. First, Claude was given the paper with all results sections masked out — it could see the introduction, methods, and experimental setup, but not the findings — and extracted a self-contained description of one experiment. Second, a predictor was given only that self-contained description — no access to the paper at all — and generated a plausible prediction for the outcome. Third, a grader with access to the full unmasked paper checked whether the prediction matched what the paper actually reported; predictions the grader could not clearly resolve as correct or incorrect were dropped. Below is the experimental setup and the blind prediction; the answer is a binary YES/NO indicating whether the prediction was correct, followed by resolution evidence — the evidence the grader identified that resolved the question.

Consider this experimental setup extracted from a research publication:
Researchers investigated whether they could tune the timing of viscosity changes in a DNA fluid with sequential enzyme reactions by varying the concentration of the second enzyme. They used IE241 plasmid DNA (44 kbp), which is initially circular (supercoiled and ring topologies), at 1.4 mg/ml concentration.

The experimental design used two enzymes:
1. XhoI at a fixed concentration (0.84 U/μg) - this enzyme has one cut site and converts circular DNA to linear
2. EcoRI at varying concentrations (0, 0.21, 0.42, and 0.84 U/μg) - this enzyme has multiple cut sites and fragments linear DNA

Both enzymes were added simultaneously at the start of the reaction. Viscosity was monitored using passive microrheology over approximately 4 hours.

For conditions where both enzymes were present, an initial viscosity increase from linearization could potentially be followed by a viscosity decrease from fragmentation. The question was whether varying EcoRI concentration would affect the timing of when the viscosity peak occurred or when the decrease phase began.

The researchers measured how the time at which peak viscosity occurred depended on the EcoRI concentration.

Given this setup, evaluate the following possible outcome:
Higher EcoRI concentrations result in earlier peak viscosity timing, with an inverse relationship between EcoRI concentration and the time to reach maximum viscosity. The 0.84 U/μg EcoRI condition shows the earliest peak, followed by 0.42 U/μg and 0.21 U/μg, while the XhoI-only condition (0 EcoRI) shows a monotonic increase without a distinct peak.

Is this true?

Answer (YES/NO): YES